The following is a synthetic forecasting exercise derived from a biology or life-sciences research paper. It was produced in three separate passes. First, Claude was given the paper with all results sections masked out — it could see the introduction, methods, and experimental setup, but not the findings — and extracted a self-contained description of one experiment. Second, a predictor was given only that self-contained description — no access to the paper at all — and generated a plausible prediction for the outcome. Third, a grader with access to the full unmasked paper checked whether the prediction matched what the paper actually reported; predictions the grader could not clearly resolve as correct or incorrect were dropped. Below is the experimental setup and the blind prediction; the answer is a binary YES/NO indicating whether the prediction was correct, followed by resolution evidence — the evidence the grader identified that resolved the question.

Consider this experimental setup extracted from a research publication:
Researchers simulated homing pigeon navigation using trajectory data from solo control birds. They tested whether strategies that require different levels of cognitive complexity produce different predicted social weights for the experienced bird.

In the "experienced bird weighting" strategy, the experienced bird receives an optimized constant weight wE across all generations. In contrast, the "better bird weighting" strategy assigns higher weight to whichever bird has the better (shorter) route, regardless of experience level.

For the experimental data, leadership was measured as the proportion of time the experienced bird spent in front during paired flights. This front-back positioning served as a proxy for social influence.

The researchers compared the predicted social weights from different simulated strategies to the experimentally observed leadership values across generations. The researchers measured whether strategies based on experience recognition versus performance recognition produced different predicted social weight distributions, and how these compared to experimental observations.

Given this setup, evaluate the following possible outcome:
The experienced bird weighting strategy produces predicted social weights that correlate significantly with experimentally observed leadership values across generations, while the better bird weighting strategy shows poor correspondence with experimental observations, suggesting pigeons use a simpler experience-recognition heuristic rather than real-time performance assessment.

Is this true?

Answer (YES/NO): NO